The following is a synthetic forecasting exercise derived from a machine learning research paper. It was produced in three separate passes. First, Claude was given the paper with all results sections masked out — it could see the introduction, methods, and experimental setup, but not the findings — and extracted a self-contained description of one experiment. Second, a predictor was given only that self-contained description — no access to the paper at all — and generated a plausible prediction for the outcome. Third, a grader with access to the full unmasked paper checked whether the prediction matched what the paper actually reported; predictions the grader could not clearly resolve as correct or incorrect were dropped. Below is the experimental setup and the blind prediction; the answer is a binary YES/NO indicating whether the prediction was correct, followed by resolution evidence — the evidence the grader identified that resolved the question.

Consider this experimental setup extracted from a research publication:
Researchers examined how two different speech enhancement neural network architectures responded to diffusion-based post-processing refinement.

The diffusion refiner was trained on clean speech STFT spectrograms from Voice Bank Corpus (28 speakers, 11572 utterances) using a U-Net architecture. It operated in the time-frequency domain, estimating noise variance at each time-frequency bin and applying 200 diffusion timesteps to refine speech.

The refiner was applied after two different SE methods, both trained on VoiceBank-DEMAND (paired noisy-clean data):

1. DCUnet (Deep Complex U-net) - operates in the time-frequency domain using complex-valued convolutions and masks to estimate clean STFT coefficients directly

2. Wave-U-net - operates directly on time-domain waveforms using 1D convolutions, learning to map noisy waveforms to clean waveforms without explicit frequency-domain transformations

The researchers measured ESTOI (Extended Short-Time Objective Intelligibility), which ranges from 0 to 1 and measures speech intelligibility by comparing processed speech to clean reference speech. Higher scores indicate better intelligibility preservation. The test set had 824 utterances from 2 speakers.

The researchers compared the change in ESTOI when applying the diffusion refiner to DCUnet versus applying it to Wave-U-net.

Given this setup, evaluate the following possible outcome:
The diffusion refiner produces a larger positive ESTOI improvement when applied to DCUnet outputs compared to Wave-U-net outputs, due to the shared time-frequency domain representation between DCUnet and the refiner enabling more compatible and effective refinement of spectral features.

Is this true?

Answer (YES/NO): NO